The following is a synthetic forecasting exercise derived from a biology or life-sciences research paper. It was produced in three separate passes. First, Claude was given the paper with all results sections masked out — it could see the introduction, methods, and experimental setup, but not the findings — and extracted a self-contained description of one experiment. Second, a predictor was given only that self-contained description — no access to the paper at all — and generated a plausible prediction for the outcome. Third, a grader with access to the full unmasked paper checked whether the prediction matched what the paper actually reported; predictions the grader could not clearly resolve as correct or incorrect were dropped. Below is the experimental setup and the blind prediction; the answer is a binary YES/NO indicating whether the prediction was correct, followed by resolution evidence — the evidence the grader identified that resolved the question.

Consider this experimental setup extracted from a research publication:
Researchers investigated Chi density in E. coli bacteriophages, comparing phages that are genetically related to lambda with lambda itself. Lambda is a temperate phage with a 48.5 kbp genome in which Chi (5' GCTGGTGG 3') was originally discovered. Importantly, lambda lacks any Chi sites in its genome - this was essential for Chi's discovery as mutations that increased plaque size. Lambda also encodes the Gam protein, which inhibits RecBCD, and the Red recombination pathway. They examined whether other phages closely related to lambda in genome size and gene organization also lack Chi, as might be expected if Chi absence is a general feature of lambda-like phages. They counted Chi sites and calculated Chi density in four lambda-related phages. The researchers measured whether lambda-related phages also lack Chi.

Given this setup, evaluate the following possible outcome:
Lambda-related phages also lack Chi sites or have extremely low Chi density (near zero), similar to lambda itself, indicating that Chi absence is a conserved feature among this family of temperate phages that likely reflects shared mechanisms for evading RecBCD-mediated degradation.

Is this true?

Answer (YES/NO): NO